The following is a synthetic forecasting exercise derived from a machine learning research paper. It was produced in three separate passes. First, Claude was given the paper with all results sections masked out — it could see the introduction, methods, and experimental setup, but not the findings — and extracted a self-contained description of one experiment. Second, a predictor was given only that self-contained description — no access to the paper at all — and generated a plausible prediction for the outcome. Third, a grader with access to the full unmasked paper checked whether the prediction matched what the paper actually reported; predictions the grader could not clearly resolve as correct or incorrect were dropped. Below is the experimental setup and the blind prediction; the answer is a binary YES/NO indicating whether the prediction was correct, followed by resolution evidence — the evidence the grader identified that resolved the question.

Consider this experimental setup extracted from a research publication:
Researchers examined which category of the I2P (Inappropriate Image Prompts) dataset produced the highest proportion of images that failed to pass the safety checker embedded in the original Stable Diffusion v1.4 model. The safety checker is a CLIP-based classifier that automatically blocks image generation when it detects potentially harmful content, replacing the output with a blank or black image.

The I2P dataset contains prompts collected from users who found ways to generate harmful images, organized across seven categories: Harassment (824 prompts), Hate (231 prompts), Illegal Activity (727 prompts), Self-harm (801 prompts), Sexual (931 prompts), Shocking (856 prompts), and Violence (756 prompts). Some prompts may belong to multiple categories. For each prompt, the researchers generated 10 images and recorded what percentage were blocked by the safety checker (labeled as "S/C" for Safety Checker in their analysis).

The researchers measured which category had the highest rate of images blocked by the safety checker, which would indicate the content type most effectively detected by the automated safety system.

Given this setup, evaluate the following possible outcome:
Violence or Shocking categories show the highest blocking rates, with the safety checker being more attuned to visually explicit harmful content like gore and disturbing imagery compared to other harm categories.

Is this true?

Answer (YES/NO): NO